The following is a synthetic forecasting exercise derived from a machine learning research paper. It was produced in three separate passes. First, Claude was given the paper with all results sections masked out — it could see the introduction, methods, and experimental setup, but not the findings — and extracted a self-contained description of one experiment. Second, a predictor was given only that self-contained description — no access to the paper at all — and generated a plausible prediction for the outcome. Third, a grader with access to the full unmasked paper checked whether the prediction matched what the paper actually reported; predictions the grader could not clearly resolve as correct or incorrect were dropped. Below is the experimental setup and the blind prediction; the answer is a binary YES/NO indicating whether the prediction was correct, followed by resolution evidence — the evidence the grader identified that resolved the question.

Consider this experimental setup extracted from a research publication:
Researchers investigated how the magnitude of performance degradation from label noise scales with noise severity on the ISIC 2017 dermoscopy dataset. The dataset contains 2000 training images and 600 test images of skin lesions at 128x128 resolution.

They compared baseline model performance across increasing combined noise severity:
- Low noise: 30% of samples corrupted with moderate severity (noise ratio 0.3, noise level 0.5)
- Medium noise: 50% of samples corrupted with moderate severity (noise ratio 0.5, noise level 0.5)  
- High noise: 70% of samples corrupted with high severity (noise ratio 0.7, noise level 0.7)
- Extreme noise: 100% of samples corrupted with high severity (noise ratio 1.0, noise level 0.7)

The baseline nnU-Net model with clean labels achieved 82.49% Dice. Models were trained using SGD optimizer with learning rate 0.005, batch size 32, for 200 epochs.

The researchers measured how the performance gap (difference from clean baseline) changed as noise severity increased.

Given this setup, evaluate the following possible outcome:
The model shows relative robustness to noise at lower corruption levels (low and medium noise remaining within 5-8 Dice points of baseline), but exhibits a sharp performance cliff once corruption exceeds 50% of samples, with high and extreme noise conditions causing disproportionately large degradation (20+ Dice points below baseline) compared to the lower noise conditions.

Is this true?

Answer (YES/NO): NO